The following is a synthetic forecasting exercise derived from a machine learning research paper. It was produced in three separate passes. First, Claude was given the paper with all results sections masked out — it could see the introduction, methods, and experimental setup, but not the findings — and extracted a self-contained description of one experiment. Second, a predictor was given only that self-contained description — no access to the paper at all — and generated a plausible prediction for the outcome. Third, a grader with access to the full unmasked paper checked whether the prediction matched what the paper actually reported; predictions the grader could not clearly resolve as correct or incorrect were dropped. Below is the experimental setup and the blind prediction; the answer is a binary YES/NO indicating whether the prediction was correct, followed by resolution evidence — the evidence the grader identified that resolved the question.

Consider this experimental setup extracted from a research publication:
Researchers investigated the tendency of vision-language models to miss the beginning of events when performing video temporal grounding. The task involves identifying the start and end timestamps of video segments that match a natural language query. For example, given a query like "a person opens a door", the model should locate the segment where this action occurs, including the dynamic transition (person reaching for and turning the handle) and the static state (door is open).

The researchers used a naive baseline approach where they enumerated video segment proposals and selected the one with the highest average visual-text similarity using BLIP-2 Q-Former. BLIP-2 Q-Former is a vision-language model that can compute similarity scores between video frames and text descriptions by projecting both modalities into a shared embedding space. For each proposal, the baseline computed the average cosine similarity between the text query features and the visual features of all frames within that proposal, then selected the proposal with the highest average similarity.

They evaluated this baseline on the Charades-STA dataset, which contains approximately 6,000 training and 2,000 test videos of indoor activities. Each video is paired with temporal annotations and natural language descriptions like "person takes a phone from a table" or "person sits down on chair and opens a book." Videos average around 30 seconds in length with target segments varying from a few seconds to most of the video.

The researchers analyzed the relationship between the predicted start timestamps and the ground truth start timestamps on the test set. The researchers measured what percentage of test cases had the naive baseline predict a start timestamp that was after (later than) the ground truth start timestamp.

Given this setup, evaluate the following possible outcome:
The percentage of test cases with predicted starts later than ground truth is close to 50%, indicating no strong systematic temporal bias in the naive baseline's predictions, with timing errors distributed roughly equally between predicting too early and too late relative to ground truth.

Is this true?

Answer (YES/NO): NO